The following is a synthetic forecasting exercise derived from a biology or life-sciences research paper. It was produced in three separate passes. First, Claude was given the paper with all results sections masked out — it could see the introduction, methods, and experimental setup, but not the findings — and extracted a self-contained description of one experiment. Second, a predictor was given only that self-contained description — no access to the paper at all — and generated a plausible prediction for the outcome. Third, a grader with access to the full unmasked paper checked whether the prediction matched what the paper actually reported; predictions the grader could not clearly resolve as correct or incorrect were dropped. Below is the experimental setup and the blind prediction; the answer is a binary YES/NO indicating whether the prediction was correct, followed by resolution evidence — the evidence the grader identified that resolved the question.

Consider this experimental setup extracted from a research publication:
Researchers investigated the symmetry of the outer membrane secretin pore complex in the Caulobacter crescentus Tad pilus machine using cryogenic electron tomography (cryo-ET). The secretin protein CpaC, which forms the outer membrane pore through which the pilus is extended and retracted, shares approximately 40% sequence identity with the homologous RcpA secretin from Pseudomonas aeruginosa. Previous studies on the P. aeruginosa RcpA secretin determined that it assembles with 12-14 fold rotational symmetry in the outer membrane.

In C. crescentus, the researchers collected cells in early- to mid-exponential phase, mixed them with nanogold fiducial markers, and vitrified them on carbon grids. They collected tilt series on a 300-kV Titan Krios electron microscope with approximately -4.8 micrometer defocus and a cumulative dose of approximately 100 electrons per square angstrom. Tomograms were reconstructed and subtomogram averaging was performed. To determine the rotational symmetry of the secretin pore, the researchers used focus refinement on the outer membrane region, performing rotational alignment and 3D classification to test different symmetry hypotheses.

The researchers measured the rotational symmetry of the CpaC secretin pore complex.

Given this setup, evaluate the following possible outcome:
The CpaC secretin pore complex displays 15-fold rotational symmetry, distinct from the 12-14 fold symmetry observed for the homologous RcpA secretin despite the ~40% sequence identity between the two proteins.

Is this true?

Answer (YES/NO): NO